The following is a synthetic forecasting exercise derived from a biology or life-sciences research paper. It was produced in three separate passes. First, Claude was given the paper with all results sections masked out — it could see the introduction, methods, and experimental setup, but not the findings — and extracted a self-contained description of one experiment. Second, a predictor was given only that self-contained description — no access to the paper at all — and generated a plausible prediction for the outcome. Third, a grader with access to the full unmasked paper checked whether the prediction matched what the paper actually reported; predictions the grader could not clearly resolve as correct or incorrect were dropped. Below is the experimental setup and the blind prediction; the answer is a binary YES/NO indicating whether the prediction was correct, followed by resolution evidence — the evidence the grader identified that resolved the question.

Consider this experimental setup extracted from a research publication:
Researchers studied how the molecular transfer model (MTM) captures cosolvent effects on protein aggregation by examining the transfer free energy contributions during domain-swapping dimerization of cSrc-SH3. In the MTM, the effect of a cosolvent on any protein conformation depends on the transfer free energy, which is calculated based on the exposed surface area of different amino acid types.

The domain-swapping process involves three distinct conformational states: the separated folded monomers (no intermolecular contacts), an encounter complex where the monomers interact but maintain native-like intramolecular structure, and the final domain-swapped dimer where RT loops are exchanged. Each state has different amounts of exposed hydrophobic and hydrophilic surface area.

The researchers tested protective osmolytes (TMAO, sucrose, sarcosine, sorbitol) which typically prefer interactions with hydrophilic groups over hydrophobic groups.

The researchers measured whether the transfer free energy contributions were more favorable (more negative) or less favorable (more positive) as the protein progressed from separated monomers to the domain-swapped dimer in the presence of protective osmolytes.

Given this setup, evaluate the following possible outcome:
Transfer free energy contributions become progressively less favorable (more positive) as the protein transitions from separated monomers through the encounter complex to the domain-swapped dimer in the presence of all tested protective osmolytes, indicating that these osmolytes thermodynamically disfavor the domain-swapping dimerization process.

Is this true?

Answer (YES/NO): NO